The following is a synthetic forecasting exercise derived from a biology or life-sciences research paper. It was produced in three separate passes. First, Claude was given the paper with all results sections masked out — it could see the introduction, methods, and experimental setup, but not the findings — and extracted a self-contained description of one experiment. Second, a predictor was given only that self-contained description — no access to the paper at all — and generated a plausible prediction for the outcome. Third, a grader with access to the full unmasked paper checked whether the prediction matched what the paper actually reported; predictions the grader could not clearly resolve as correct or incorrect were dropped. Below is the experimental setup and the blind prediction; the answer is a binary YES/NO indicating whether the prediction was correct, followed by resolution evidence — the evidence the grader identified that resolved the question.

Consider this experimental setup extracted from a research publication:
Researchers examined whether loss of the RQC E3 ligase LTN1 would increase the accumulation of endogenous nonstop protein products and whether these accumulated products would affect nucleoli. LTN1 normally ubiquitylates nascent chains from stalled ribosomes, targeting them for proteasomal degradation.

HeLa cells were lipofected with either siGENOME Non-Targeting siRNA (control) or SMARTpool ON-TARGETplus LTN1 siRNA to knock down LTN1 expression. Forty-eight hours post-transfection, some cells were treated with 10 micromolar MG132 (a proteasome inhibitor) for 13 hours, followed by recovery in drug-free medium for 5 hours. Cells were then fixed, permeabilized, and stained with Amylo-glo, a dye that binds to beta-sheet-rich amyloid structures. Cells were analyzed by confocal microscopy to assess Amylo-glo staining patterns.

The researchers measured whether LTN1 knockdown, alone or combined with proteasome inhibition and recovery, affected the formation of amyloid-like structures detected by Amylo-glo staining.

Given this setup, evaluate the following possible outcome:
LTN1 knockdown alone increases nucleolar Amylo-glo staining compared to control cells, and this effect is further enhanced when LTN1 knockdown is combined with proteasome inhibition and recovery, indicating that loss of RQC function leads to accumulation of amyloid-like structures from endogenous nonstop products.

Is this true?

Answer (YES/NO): NO